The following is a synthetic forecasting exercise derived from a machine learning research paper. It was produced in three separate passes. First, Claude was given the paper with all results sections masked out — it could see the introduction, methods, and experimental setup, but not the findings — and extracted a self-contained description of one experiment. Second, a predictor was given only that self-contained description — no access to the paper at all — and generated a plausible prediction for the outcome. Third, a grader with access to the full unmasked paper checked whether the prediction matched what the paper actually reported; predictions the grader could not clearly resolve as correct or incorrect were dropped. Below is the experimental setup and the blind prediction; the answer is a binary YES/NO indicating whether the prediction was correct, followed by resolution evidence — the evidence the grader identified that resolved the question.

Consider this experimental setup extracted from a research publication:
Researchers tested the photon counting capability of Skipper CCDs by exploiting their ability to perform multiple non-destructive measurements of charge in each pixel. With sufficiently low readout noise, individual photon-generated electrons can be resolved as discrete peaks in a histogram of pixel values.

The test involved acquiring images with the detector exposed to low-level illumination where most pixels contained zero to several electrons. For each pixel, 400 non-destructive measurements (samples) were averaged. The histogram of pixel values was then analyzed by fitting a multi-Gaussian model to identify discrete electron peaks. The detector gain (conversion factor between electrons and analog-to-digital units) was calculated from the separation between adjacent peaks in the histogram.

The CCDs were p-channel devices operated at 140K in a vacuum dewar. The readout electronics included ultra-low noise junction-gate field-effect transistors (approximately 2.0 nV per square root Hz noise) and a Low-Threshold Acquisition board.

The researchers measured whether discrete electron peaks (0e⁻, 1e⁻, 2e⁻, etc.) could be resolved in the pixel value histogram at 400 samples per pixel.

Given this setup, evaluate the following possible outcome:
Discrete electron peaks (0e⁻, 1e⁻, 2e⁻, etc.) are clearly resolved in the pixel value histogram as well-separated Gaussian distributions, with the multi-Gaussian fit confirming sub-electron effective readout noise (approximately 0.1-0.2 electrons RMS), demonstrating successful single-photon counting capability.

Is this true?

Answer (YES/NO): YES